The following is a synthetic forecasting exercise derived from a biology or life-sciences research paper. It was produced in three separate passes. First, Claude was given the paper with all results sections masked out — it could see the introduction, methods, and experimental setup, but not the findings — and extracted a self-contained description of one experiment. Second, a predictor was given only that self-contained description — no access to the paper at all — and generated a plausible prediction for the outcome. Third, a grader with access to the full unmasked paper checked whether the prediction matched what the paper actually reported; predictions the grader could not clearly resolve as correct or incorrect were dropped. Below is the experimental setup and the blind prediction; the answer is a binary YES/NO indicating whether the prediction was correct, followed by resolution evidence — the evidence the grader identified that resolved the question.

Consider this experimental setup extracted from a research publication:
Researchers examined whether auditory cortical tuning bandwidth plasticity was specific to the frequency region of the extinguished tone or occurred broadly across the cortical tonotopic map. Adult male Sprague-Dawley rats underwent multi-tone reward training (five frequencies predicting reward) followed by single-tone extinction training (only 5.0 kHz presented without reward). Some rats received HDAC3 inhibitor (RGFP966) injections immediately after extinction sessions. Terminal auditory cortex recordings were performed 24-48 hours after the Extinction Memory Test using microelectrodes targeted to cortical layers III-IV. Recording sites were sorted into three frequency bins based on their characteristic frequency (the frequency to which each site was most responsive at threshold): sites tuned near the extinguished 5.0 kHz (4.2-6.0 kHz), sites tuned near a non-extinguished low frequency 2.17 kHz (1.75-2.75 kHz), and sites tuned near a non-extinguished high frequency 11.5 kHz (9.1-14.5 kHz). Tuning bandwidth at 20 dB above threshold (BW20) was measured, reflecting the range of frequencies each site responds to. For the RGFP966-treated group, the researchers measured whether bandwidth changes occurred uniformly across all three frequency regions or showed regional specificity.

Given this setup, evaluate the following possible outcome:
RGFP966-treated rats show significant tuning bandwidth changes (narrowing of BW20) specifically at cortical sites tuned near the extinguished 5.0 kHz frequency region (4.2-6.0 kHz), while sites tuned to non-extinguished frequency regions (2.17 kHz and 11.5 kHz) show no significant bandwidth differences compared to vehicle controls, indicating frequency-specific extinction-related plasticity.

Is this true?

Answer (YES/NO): YES